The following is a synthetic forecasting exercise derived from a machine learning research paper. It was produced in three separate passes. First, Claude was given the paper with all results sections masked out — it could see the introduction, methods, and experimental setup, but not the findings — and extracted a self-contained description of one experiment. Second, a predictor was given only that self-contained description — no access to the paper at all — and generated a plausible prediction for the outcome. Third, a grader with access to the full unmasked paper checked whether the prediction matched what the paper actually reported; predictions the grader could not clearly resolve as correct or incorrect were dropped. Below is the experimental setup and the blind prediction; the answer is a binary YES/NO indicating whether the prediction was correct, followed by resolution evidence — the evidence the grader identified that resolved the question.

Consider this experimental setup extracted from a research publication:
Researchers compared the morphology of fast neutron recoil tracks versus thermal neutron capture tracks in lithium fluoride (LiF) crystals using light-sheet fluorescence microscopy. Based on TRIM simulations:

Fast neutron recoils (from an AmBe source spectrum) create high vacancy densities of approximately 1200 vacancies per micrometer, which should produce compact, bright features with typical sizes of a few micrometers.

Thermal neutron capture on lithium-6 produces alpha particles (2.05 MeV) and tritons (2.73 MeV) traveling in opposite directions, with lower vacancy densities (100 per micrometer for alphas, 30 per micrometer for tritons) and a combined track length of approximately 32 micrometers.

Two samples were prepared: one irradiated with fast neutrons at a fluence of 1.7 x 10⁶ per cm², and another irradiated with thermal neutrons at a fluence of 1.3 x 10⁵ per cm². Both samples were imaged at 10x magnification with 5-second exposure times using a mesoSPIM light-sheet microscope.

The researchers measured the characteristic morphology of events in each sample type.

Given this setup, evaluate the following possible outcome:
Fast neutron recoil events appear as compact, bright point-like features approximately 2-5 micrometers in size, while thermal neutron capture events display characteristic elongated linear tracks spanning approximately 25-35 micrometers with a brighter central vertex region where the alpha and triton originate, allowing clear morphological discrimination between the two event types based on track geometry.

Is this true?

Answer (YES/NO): NO